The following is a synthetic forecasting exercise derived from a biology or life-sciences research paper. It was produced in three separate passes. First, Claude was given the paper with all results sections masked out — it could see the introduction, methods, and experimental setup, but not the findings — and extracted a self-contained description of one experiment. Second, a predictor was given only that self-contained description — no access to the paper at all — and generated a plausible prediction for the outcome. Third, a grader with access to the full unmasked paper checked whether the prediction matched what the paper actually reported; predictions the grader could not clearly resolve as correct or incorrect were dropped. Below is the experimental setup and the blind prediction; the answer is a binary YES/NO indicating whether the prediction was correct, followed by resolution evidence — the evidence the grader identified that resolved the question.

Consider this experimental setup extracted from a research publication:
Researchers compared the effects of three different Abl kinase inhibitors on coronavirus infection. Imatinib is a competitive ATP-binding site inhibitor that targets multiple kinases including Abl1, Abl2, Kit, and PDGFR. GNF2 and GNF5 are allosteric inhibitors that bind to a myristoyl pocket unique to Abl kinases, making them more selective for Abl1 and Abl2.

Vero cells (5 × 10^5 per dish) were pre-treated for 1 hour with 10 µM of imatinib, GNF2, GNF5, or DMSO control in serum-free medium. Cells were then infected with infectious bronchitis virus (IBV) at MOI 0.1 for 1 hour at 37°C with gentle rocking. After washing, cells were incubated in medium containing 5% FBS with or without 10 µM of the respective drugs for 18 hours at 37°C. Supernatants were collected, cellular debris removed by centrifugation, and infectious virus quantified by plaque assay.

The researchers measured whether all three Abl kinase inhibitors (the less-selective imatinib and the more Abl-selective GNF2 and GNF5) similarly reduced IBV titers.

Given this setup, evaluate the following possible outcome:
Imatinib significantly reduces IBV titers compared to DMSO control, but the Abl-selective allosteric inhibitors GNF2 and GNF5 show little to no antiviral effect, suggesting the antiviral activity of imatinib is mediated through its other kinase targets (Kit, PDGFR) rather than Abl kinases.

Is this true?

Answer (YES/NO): NO